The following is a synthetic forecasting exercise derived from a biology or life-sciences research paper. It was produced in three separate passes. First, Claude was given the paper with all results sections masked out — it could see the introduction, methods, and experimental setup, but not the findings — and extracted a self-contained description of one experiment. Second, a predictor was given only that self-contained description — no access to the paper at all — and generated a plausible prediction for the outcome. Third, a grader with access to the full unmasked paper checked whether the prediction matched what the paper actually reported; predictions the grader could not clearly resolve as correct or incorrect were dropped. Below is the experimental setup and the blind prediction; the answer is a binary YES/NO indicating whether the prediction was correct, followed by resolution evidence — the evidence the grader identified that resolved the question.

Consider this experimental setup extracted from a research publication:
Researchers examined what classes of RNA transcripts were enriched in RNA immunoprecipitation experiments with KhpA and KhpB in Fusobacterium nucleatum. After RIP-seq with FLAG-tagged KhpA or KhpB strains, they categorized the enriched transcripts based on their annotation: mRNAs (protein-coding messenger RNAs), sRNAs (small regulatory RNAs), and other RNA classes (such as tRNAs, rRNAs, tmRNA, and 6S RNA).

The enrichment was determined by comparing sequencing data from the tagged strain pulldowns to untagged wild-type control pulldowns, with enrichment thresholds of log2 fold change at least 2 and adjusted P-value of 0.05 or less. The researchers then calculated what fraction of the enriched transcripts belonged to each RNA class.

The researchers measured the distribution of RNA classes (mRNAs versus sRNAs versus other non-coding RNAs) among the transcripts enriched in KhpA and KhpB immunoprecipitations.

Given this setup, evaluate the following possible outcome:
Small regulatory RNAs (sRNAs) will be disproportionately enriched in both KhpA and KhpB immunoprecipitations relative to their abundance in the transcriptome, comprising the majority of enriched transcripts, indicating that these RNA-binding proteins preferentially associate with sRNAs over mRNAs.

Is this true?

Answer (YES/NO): NO